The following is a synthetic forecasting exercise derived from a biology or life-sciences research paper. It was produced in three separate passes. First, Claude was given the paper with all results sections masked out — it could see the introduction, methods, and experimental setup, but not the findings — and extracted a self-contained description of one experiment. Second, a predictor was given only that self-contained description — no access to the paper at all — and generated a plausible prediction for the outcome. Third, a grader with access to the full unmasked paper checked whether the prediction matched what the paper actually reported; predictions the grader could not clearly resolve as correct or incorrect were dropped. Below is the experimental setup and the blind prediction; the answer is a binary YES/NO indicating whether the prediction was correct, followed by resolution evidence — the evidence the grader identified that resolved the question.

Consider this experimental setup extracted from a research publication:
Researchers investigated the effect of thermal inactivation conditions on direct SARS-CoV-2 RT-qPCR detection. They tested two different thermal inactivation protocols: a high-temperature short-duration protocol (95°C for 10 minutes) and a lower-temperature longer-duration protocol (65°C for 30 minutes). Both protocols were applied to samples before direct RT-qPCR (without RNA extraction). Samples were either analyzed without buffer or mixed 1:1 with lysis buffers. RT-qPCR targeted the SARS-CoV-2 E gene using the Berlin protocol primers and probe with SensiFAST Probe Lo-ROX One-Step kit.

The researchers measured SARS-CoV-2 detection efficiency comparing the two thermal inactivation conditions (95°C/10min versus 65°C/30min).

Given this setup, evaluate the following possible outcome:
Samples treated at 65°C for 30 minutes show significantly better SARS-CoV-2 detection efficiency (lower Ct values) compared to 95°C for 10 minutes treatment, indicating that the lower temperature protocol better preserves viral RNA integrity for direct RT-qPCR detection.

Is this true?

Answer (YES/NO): NO